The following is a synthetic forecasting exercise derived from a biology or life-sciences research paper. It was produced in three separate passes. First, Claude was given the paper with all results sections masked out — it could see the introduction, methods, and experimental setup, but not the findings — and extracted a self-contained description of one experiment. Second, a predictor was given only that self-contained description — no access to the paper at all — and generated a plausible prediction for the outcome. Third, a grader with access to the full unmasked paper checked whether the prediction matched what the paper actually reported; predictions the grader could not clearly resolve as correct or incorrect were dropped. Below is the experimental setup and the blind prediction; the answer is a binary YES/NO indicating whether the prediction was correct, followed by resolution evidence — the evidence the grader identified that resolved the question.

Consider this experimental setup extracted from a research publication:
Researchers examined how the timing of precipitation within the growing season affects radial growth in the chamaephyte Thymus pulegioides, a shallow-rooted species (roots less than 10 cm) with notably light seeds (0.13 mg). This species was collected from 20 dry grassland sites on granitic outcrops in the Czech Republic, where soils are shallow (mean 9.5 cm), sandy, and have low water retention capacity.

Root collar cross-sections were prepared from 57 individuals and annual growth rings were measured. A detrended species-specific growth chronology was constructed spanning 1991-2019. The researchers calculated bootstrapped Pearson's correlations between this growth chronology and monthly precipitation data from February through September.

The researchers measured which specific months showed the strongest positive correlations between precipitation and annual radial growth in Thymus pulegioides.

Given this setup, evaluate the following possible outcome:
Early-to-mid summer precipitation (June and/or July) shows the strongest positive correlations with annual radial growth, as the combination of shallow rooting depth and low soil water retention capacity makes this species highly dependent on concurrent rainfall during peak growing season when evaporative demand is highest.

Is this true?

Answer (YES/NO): YES